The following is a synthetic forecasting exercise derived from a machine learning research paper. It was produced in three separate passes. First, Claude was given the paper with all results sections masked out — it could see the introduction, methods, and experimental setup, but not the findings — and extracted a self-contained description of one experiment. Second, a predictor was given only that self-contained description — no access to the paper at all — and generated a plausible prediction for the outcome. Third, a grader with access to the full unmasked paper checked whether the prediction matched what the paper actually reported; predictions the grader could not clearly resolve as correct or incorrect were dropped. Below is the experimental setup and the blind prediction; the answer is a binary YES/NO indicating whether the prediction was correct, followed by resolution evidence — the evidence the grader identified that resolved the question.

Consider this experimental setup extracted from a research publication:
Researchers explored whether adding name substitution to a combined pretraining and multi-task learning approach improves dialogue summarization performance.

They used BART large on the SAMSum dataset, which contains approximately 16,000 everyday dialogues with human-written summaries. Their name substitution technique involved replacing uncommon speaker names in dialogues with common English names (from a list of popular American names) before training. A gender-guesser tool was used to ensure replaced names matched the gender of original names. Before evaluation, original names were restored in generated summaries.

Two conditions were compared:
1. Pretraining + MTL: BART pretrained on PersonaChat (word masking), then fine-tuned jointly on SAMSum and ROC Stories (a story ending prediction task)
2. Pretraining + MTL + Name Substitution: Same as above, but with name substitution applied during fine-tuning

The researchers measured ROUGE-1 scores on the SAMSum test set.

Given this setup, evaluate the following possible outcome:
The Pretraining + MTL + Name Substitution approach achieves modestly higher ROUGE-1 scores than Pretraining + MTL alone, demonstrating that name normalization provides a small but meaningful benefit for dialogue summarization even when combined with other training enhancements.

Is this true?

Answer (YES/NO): NO